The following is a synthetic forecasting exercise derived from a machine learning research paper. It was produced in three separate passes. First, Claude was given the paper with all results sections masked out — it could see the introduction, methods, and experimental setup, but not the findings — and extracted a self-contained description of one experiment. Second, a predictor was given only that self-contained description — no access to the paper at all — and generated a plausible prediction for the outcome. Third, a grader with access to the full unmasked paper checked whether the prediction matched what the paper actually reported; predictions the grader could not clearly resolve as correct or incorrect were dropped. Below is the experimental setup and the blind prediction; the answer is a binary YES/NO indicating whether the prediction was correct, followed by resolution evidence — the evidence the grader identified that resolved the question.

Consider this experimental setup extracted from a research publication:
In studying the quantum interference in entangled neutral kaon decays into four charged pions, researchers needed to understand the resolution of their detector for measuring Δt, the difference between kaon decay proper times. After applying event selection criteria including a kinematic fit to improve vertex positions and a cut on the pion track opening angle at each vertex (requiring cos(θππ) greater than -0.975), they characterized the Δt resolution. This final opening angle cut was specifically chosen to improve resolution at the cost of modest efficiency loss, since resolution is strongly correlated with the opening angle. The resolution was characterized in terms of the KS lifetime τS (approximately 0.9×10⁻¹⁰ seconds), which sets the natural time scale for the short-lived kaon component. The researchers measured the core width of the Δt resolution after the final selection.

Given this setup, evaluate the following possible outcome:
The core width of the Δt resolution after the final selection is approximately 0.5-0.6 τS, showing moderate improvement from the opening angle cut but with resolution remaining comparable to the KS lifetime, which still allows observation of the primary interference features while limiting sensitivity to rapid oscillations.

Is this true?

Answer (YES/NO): NO